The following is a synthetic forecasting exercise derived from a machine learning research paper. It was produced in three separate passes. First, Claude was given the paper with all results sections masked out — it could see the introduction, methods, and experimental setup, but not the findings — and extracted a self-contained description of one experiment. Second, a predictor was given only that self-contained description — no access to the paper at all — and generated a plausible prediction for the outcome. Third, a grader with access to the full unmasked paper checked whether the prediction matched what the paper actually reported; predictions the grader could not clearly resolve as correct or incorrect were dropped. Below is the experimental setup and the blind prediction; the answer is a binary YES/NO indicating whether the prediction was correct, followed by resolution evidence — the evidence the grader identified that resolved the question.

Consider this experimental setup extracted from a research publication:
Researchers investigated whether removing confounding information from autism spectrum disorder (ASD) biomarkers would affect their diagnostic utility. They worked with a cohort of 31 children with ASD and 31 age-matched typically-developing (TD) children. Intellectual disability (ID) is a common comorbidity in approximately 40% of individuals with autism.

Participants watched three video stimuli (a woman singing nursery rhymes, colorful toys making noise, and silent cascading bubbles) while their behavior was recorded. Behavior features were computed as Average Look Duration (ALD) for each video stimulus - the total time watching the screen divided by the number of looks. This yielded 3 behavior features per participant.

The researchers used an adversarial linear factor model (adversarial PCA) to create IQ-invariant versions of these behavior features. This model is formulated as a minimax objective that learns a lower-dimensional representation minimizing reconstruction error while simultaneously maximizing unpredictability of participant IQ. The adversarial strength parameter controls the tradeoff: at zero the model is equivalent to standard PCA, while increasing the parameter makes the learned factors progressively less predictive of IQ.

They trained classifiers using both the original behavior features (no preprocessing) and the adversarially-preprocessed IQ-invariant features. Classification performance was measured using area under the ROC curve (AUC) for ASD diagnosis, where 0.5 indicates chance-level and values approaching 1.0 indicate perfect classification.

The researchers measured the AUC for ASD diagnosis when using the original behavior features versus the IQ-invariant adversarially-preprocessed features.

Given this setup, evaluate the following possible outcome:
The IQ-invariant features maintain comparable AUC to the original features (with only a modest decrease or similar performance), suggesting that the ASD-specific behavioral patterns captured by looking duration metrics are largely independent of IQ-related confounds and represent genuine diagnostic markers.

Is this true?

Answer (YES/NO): NO